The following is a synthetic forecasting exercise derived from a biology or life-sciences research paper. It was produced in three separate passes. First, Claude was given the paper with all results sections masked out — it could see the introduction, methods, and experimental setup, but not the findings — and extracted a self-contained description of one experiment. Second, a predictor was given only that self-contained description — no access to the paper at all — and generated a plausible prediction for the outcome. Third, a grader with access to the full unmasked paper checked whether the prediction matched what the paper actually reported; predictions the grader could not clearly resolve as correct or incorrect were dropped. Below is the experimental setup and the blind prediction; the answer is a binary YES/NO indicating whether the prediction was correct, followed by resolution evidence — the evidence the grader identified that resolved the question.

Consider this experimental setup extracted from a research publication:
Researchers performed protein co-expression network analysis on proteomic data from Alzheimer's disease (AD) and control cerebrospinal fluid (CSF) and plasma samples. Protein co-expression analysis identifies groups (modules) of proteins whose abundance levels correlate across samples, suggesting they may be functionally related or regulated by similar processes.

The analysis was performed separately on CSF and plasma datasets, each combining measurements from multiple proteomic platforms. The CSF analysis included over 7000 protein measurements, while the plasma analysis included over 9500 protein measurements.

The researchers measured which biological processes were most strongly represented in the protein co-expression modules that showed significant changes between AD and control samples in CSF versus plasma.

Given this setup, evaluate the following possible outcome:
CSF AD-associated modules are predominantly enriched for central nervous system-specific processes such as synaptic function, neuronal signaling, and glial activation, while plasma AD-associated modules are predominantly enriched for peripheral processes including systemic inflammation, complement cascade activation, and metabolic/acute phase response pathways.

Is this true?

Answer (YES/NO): NO